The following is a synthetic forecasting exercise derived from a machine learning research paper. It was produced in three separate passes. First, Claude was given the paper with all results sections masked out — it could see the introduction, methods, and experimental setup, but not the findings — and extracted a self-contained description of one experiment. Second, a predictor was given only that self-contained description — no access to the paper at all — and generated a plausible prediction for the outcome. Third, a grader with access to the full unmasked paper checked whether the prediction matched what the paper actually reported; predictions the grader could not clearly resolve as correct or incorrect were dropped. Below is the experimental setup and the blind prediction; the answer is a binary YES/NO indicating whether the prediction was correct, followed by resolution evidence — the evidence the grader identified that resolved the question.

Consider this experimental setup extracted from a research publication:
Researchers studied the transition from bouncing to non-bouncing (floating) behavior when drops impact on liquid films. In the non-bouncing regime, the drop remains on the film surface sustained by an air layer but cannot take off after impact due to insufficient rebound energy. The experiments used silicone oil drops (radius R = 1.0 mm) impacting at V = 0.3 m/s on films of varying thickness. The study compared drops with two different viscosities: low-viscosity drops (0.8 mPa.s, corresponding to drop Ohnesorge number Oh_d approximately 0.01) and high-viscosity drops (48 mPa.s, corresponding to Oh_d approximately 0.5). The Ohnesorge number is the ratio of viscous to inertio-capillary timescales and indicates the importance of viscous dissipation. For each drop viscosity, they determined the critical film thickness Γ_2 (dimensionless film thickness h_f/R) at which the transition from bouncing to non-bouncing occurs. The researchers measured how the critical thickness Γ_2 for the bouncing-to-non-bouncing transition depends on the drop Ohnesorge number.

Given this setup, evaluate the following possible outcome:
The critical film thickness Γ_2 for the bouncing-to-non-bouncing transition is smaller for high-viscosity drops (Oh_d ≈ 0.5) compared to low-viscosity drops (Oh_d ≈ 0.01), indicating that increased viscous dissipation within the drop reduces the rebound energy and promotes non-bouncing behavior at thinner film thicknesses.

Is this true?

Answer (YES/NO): YES